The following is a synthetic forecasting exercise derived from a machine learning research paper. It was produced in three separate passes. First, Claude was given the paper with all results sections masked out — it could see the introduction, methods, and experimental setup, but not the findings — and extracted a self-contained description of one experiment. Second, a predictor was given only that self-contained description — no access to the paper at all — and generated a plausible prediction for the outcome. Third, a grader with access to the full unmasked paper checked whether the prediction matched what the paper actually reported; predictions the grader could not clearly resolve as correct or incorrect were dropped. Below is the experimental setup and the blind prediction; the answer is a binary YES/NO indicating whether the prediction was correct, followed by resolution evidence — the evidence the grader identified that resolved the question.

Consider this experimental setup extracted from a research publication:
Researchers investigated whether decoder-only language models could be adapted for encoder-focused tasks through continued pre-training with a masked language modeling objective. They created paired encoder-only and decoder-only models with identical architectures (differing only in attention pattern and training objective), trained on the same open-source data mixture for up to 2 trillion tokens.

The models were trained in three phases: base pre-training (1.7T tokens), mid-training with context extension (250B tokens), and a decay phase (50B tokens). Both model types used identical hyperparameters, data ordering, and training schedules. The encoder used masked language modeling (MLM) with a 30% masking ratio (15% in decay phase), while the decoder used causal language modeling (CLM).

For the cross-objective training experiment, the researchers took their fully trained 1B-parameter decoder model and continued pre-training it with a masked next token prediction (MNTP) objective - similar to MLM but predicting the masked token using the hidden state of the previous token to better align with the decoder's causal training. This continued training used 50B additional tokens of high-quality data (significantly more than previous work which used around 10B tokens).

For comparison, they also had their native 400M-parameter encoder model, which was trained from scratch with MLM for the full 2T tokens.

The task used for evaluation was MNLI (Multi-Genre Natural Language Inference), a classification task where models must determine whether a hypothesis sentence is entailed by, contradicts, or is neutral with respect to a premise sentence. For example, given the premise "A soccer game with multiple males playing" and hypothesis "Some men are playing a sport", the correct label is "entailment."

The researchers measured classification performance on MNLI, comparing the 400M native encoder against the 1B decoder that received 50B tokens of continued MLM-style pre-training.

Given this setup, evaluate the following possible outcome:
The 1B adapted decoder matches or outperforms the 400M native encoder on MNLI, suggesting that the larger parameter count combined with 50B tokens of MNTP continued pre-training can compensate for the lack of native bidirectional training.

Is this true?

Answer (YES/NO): NO